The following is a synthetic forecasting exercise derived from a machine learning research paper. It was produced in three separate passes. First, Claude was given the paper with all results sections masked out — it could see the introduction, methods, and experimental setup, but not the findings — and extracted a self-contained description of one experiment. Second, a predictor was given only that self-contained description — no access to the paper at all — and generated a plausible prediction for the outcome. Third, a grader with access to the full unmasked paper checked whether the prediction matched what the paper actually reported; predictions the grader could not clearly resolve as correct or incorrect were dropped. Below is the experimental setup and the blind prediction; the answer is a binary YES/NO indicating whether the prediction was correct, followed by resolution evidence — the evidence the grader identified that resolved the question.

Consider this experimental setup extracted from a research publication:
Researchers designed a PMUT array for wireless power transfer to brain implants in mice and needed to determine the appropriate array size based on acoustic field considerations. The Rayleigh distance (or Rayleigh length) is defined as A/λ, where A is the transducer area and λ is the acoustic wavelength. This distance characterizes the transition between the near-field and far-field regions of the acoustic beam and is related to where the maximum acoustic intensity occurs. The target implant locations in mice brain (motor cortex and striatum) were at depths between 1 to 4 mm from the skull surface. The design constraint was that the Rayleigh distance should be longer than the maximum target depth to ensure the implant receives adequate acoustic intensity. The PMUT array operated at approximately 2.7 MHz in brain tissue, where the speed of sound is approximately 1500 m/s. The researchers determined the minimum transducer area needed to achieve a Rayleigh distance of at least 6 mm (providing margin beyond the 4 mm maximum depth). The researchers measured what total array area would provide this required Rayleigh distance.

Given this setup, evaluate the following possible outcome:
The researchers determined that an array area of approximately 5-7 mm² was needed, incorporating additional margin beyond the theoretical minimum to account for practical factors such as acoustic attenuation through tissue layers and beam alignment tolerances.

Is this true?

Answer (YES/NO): NO